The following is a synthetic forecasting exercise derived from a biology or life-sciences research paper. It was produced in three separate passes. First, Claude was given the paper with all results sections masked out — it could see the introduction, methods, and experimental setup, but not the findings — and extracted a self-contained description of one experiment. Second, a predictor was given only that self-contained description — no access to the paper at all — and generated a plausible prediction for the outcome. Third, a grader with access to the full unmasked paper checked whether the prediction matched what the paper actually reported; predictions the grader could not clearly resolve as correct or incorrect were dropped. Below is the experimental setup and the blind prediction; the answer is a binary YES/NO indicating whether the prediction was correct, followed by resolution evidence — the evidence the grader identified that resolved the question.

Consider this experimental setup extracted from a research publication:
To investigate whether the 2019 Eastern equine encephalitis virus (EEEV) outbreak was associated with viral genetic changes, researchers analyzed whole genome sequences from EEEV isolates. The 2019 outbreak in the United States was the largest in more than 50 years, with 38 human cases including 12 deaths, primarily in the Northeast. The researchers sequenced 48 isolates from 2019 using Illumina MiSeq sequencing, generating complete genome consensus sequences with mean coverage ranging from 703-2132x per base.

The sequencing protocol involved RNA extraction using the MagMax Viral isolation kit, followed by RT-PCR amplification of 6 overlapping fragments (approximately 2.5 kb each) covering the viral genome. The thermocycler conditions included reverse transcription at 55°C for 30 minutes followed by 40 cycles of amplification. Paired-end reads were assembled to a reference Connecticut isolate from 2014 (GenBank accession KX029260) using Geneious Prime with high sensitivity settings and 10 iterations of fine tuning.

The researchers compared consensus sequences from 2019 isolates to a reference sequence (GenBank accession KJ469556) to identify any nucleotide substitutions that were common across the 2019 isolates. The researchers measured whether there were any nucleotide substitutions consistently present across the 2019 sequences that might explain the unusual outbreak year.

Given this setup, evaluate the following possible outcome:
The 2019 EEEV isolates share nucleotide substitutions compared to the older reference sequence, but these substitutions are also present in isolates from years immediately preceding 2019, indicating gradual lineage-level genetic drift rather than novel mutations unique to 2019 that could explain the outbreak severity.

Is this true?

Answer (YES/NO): YES